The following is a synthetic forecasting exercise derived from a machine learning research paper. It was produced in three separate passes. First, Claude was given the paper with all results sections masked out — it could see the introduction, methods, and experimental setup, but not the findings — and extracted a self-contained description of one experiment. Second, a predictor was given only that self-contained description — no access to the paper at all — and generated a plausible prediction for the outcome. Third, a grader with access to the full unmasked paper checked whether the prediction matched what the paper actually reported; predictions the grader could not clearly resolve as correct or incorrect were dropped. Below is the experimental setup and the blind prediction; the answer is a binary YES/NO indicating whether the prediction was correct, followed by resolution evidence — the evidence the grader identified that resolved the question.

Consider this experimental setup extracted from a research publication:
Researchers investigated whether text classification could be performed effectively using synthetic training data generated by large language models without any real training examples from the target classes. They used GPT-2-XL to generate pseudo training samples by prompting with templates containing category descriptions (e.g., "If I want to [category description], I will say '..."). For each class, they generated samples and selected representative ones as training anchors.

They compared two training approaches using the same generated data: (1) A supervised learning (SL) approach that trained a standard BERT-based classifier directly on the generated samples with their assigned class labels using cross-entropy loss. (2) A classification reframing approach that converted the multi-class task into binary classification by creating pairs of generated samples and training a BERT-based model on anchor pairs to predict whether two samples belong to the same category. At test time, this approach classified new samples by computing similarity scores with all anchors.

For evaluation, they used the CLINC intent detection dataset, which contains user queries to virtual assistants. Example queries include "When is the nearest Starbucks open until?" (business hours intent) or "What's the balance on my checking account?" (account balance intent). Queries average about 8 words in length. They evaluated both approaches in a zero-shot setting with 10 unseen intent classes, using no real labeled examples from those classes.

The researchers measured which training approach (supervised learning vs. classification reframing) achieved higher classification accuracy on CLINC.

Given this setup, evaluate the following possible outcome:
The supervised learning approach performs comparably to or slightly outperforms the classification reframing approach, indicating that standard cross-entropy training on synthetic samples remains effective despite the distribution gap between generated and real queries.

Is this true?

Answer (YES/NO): NO